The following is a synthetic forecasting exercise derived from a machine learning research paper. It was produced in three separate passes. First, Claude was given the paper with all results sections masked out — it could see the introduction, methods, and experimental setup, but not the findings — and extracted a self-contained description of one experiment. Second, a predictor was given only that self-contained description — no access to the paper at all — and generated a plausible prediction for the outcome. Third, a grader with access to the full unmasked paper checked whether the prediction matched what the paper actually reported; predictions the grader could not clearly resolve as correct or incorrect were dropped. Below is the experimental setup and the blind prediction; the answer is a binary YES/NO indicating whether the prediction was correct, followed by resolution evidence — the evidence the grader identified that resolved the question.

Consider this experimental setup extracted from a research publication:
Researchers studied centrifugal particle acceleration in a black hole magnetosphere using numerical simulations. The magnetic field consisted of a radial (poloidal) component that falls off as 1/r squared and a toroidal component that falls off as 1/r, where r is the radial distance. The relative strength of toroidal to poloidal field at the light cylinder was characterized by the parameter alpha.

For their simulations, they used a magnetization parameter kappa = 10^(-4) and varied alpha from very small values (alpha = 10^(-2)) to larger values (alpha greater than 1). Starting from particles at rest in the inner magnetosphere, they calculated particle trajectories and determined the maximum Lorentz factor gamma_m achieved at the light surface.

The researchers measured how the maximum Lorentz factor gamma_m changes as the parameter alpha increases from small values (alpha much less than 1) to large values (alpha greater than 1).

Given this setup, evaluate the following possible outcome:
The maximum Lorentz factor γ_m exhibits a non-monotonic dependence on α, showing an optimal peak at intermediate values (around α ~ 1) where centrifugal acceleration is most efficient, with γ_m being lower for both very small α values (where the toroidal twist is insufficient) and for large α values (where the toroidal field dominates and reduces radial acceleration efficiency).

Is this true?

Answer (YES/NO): NO